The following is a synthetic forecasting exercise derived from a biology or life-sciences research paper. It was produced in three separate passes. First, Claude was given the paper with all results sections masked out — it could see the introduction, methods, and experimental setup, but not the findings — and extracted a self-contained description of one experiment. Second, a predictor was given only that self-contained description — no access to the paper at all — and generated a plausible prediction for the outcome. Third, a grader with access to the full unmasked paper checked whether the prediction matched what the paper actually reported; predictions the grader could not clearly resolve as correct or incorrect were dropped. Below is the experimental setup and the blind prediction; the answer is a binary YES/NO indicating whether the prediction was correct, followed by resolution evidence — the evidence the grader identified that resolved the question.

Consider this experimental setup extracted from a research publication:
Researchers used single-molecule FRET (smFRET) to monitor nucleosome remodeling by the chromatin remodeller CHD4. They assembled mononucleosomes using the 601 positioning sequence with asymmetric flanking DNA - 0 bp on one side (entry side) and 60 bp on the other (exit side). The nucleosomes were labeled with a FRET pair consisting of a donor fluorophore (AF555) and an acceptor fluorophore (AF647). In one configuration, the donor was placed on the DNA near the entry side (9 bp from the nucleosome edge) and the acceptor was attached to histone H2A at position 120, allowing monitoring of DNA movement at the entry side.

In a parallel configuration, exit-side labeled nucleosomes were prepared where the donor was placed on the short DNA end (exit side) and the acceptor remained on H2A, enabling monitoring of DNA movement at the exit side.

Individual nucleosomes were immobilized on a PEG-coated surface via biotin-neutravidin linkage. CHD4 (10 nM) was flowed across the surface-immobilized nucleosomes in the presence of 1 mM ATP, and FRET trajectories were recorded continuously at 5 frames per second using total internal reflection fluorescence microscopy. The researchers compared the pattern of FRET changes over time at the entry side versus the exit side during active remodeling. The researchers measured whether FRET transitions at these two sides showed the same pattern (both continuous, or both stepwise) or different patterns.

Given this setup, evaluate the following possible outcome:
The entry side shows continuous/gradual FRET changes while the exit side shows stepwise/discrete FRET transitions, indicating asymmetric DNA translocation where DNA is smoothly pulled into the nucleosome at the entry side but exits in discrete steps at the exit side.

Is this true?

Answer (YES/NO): YES